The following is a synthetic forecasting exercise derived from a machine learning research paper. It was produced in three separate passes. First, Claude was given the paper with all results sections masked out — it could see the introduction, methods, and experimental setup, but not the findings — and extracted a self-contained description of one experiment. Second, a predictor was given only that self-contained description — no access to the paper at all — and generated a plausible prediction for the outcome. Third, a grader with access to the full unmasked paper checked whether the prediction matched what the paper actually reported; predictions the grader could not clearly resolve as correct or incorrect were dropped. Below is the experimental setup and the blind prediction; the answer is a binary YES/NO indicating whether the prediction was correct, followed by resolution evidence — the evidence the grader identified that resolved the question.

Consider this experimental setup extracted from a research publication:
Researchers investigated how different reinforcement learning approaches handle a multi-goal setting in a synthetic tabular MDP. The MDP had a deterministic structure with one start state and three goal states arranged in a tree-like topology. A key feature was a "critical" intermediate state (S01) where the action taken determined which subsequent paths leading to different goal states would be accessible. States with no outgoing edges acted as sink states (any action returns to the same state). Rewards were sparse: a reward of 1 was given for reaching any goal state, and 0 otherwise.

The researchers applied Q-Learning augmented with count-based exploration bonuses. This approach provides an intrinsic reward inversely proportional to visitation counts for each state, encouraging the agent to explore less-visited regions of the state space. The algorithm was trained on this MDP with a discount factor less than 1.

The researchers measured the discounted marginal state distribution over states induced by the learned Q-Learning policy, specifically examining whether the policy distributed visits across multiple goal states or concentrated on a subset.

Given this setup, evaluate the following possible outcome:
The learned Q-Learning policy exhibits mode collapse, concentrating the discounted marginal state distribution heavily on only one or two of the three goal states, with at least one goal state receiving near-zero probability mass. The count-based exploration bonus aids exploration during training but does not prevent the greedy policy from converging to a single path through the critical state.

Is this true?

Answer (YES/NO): YES